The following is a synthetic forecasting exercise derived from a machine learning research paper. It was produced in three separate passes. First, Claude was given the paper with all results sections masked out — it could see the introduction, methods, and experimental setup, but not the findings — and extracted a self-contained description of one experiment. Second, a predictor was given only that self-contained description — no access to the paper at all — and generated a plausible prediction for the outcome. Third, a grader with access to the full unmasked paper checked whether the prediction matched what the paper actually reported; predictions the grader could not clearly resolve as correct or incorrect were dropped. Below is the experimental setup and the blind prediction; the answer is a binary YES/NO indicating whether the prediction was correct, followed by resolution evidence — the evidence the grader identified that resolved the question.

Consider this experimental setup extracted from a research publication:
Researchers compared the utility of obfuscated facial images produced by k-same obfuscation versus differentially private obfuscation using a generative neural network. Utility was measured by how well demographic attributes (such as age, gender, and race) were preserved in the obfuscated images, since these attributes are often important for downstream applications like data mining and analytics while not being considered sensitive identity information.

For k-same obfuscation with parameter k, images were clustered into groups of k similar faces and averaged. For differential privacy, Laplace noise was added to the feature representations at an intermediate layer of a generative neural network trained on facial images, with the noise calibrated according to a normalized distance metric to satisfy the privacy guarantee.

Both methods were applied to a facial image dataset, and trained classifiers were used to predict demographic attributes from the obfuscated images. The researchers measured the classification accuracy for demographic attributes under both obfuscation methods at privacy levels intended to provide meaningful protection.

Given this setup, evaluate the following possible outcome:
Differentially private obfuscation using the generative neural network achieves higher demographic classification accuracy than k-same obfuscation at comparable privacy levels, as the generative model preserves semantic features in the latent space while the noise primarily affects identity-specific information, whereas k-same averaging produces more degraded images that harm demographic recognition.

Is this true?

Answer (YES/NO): NO